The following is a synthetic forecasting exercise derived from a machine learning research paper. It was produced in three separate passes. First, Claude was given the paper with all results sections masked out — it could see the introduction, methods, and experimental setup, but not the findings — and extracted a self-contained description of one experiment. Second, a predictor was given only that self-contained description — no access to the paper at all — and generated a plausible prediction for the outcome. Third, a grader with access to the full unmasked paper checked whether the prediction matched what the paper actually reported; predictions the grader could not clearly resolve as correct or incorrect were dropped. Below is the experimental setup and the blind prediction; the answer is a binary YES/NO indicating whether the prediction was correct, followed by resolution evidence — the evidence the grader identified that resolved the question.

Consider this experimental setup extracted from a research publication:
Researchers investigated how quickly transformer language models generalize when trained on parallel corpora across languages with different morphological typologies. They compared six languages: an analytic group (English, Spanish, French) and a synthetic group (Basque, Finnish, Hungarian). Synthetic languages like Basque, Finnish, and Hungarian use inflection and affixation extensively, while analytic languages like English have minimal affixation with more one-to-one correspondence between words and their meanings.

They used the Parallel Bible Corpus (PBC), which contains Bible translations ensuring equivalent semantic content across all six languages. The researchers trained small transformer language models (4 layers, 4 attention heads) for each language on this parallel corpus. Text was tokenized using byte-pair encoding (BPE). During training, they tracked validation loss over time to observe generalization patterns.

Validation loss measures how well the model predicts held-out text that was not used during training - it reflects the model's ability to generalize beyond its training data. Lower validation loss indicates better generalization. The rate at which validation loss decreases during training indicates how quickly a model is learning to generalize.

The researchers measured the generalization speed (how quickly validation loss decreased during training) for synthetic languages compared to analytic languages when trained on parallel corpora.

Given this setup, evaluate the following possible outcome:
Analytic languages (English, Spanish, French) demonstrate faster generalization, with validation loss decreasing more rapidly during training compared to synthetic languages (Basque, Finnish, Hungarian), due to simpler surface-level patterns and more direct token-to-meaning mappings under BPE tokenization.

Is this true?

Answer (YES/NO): NO